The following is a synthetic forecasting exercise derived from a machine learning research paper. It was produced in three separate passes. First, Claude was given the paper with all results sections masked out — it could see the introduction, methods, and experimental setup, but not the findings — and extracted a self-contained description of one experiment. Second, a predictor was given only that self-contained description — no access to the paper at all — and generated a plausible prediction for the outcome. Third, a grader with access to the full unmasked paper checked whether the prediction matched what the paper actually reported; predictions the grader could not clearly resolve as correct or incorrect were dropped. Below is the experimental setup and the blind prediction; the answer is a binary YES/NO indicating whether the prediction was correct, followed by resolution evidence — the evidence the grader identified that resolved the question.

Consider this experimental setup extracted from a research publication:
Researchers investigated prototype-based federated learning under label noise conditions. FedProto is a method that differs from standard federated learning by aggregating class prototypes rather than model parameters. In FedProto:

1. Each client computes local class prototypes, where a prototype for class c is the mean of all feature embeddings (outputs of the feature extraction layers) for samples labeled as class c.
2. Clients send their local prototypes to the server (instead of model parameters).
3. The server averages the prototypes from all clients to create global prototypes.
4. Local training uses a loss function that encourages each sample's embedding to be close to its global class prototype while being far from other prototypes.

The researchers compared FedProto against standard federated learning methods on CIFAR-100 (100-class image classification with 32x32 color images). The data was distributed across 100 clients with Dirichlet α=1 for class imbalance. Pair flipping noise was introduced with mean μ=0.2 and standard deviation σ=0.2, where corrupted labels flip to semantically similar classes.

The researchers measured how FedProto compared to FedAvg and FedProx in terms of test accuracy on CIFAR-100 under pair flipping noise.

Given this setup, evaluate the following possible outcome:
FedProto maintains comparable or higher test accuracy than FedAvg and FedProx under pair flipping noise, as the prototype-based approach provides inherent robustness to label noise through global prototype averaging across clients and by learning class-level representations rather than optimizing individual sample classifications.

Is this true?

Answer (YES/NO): YES